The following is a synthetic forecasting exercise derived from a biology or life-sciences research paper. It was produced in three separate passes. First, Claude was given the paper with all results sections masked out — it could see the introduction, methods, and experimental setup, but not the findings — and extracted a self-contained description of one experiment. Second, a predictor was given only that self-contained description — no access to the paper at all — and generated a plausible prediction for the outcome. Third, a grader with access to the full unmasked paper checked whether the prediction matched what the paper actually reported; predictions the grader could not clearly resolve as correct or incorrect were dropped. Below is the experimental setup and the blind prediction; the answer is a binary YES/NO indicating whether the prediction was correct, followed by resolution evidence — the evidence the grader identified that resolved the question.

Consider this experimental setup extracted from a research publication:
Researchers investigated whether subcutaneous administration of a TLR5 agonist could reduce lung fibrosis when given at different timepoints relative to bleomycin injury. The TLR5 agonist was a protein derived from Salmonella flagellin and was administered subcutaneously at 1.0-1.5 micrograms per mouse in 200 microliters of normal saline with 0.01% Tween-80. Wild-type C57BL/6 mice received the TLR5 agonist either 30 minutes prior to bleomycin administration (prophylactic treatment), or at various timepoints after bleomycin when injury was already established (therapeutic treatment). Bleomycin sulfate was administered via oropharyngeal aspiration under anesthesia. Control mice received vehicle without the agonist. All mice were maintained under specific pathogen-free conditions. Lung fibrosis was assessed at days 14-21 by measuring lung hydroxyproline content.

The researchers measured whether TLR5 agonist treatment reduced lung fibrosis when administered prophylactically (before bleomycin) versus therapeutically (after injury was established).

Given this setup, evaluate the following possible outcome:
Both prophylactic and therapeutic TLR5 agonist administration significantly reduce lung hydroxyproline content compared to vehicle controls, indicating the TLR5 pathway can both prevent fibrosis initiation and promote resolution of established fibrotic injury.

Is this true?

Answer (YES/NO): YES